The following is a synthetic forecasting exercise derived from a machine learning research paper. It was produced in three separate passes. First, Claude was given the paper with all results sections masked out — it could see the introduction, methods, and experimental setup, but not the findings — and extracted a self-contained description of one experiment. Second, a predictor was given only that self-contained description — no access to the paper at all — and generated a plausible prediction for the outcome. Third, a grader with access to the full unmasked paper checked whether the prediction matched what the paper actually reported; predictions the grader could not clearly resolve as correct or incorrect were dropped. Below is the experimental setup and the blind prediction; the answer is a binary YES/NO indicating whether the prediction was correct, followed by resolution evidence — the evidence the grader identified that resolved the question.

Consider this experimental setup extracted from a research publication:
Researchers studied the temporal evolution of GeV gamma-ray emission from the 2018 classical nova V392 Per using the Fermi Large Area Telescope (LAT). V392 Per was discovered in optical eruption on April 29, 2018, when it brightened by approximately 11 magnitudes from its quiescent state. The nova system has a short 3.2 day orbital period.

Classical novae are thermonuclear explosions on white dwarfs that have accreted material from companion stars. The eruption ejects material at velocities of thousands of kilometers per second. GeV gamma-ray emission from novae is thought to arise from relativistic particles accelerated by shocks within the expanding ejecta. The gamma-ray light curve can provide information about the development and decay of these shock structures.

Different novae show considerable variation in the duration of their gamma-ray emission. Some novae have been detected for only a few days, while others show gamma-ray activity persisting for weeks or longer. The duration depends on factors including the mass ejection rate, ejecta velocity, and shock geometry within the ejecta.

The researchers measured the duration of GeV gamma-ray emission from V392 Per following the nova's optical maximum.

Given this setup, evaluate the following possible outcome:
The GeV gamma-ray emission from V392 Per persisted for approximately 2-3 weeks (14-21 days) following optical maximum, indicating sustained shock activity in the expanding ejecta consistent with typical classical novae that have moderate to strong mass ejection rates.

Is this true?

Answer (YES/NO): NO